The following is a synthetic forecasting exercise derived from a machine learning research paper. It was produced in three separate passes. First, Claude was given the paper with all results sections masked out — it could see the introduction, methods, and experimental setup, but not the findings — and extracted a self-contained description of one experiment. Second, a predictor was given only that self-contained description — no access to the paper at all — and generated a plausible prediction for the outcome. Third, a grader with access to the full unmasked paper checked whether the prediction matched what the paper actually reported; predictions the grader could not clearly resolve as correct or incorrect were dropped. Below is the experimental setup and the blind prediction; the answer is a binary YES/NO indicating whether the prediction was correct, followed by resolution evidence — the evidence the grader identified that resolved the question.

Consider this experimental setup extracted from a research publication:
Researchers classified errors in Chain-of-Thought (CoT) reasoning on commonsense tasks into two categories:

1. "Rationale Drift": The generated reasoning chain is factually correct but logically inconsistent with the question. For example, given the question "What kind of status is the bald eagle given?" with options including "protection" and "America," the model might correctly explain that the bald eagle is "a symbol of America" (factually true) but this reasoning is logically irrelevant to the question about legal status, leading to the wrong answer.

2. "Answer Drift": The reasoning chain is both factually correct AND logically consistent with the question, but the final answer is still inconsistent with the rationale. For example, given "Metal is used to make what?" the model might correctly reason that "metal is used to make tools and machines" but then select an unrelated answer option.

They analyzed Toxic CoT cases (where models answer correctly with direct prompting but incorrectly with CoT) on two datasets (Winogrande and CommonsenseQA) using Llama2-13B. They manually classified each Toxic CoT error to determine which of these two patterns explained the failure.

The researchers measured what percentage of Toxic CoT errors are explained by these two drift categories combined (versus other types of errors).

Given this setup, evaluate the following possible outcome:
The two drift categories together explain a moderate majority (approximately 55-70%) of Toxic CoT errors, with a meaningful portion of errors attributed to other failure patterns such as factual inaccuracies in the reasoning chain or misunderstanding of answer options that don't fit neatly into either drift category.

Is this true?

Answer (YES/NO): YES